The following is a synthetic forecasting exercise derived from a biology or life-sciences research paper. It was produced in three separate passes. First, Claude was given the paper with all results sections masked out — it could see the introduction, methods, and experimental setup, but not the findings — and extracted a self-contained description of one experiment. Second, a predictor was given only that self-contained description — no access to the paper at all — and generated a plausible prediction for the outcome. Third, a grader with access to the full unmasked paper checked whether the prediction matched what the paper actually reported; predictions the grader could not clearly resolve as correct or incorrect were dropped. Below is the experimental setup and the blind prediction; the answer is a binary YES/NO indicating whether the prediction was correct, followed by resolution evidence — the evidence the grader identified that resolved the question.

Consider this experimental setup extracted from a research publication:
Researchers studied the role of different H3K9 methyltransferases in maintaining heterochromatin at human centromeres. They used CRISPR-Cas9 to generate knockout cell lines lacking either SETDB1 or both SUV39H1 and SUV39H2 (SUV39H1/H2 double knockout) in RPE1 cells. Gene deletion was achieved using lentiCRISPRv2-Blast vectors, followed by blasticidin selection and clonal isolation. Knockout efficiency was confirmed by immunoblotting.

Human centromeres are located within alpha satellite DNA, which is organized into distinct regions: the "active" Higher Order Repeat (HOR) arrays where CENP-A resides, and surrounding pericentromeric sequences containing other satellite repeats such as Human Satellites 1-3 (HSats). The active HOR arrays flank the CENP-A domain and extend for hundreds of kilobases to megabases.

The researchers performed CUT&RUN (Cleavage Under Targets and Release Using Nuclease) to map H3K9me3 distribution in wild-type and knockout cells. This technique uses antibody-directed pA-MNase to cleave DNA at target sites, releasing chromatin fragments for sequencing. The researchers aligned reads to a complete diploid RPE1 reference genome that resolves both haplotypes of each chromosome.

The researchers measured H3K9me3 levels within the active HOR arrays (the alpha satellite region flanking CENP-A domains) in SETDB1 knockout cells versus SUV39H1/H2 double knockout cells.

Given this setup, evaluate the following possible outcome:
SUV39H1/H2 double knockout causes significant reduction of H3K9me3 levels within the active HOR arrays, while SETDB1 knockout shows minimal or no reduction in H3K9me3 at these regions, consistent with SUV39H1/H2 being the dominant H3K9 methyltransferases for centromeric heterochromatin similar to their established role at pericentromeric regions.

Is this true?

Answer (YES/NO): NO